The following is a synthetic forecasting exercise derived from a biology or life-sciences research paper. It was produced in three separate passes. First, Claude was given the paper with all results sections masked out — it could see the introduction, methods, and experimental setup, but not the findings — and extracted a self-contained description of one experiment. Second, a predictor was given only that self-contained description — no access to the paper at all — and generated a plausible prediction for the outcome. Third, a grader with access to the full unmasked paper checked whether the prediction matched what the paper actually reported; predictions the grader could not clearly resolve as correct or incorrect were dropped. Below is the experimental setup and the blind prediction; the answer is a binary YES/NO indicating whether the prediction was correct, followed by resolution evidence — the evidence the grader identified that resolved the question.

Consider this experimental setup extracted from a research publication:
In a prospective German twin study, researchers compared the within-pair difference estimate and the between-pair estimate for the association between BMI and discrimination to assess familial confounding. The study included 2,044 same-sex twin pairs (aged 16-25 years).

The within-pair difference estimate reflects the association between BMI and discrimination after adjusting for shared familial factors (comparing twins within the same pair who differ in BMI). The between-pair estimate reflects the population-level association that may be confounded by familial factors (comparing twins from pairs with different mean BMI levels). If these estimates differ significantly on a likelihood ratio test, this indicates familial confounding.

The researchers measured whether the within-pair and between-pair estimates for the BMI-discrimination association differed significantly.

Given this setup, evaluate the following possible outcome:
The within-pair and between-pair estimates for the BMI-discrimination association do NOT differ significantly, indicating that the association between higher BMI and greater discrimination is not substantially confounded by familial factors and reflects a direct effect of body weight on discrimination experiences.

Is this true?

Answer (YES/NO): YES